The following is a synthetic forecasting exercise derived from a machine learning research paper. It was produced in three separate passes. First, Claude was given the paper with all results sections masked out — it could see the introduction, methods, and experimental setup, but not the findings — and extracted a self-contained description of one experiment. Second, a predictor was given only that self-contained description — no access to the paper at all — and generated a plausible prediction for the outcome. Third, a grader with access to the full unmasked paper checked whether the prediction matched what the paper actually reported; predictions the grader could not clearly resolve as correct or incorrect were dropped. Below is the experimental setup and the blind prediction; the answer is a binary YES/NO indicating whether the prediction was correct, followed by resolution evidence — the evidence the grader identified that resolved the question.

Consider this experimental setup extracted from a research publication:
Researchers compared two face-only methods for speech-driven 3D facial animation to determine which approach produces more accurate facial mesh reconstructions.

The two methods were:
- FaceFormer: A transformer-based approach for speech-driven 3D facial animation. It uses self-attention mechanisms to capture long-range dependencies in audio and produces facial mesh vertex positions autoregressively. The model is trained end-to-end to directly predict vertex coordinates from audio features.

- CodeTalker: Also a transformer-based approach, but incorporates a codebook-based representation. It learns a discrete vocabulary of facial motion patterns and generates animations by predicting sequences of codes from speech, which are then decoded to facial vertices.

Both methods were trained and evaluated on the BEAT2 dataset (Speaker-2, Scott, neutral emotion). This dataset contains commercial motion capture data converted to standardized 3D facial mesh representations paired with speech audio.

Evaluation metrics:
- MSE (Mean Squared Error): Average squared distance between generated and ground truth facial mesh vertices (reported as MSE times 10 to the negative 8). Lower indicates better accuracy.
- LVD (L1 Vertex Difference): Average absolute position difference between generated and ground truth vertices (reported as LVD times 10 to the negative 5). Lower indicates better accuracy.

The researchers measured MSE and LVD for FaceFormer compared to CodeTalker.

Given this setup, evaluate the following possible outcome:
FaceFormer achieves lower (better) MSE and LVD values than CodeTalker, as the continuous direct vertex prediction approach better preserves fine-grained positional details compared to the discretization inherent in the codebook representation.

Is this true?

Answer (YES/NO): YES